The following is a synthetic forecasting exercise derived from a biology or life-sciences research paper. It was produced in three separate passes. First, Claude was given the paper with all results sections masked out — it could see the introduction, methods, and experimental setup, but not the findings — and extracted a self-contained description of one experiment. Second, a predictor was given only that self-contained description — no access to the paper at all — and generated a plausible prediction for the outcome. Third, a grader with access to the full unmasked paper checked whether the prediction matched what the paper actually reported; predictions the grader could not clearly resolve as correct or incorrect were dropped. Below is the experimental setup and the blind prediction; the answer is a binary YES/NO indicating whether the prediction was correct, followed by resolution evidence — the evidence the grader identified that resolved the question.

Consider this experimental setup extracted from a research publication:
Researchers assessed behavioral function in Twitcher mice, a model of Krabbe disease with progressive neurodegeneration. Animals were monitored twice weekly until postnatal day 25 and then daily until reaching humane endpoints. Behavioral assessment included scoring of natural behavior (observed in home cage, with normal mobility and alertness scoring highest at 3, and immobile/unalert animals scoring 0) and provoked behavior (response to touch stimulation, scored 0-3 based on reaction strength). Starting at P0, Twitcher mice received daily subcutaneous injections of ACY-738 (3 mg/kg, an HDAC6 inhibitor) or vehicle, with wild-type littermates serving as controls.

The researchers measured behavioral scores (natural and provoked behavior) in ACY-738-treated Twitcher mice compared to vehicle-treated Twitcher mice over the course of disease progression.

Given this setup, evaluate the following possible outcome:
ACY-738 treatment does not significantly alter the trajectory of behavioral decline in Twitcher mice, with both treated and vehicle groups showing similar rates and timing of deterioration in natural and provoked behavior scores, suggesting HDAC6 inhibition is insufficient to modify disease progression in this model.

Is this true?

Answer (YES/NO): NO